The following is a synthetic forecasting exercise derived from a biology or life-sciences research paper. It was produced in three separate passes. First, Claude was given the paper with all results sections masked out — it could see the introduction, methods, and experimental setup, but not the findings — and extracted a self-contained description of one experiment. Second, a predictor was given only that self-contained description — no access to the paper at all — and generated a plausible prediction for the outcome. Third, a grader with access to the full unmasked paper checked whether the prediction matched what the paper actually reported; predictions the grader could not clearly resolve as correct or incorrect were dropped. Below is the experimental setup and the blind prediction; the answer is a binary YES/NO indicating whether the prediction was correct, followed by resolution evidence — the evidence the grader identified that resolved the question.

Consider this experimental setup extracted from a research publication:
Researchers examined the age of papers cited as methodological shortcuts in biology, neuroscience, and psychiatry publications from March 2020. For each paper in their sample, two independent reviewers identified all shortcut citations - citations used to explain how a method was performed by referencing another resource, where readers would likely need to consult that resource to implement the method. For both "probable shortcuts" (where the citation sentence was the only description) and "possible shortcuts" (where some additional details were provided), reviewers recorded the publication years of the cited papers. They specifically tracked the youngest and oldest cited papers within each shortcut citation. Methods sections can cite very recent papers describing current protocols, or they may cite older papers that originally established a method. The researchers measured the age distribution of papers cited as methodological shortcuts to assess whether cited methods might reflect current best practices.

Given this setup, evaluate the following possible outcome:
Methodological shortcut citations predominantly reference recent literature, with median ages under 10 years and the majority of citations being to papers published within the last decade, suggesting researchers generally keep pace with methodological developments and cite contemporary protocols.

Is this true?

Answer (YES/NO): NO